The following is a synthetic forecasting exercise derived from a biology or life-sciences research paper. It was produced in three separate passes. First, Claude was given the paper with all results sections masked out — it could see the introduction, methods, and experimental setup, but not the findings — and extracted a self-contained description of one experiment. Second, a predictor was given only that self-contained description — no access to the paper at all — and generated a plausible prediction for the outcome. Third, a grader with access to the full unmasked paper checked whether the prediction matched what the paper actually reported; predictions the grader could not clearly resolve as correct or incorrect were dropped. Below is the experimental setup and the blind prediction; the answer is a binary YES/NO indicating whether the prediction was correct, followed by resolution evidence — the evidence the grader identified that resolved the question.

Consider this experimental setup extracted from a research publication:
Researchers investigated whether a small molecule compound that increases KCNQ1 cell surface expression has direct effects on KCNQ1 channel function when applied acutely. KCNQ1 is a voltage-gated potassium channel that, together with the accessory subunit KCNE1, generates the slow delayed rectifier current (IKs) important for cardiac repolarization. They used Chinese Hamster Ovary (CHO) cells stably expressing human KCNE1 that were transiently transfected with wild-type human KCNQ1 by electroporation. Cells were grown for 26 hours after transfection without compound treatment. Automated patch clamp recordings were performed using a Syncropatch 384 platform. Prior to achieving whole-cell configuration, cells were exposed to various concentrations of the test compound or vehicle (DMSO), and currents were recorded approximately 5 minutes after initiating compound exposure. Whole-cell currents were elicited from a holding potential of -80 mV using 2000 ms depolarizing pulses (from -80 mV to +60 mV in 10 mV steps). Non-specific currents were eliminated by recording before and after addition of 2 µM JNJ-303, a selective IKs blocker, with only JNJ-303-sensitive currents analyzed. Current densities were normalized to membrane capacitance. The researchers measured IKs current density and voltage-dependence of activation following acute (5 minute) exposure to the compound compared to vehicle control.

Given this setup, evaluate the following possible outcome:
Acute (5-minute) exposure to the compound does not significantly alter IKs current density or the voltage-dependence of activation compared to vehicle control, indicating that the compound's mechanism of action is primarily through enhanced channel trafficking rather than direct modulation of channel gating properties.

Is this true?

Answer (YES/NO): NO